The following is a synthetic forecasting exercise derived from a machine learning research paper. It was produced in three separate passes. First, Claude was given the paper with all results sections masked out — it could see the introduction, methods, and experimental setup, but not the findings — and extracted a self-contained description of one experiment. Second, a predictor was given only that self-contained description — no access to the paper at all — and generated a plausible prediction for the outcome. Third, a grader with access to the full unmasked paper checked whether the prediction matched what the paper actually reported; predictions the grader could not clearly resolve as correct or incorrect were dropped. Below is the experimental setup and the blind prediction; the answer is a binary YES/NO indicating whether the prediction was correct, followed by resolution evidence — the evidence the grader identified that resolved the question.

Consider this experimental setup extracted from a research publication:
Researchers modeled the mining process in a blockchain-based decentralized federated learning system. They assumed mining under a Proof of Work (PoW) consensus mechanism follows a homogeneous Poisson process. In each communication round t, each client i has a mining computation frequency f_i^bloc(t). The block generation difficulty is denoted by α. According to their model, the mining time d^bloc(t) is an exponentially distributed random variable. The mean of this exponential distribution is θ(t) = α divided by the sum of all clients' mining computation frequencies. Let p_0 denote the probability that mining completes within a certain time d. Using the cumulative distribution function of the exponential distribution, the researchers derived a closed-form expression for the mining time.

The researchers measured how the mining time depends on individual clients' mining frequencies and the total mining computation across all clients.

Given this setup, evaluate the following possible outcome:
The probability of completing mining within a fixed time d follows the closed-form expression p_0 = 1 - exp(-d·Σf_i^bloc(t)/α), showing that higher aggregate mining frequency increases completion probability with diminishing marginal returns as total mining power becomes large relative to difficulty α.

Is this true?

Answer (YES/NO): YES